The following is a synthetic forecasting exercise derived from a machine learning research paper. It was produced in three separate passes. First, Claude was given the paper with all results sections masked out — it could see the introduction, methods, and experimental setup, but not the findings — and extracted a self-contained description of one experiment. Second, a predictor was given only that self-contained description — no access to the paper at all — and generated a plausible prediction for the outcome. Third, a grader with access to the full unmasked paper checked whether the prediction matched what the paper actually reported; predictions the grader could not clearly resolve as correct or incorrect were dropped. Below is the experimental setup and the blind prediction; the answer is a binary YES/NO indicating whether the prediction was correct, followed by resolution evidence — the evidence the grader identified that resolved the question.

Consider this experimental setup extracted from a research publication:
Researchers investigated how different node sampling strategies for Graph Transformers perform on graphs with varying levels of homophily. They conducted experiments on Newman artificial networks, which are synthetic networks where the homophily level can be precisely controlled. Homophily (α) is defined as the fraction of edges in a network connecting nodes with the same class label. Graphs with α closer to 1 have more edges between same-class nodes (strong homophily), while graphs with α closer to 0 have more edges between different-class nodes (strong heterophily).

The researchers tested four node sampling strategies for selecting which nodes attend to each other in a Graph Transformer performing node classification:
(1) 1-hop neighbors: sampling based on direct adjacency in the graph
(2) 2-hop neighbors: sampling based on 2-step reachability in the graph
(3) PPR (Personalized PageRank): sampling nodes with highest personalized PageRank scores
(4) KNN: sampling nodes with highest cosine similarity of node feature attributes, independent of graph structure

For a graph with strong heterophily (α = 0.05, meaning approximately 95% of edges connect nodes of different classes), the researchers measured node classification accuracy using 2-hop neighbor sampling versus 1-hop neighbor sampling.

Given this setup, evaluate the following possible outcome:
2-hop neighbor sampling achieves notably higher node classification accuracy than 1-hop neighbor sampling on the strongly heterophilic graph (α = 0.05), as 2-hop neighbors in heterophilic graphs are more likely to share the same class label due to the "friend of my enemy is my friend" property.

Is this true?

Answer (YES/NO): YES